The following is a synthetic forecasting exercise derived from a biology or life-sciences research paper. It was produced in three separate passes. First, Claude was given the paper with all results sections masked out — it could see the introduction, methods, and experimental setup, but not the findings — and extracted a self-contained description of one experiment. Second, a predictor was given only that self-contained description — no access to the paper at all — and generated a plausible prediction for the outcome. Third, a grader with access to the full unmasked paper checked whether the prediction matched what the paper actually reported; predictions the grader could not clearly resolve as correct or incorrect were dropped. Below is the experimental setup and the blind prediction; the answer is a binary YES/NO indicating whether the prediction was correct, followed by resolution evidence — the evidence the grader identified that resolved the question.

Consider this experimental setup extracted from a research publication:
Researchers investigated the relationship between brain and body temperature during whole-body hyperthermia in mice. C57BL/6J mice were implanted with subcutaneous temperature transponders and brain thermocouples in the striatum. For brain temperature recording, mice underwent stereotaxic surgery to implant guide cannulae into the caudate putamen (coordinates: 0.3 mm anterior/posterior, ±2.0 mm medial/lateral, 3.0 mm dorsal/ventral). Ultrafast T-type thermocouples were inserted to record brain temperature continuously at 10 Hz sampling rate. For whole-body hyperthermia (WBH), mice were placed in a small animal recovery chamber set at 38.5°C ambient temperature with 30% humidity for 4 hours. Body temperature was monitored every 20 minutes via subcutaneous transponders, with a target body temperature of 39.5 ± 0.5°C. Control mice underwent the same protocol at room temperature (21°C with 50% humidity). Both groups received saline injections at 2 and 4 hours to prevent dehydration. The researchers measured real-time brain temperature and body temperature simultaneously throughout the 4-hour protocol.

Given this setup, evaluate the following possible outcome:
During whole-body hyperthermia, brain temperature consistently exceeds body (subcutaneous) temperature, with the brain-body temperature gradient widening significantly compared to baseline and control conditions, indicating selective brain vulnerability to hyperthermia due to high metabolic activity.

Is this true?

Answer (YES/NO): NO